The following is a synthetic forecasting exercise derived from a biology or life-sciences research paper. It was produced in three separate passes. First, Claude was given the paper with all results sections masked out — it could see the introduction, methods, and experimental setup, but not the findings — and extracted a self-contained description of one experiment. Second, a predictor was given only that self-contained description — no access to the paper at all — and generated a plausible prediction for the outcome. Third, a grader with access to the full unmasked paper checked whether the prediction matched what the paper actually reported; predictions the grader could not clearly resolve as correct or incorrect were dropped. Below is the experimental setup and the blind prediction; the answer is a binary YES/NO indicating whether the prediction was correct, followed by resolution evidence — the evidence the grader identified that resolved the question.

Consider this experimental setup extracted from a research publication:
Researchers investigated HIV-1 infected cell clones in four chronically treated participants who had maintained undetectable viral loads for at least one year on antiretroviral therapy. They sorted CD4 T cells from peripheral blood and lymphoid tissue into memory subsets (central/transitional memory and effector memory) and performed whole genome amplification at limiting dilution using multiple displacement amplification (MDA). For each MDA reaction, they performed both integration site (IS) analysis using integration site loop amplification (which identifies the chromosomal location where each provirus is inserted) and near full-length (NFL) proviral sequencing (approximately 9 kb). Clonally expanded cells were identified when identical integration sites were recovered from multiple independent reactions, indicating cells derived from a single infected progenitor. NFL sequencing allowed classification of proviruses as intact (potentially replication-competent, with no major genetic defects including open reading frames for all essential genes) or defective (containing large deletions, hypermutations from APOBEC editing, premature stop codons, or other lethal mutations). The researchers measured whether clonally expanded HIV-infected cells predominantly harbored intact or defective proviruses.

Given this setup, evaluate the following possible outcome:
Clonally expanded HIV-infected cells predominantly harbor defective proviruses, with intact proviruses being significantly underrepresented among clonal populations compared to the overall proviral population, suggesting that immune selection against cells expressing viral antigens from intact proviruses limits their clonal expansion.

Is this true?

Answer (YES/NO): NO